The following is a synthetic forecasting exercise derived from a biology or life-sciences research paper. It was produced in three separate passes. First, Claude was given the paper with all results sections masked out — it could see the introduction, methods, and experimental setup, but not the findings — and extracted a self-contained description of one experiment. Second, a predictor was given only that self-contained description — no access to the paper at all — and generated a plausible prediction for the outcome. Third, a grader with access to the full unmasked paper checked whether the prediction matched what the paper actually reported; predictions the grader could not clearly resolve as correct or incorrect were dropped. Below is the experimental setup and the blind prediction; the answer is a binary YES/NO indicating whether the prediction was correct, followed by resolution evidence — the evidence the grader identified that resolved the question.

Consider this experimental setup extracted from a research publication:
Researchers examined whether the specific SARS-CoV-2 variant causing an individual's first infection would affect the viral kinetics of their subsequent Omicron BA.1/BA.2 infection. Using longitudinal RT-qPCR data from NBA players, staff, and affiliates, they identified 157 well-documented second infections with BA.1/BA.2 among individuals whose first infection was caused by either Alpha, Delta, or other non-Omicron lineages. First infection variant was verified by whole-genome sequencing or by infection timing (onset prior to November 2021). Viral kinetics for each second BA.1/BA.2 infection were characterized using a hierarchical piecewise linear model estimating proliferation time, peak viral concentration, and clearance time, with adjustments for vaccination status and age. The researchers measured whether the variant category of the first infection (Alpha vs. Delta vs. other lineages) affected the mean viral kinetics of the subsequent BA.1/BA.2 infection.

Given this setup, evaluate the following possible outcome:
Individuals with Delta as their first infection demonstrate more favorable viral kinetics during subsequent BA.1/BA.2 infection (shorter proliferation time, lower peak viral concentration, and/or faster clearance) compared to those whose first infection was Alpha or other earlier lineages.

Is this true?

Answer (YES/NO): NO